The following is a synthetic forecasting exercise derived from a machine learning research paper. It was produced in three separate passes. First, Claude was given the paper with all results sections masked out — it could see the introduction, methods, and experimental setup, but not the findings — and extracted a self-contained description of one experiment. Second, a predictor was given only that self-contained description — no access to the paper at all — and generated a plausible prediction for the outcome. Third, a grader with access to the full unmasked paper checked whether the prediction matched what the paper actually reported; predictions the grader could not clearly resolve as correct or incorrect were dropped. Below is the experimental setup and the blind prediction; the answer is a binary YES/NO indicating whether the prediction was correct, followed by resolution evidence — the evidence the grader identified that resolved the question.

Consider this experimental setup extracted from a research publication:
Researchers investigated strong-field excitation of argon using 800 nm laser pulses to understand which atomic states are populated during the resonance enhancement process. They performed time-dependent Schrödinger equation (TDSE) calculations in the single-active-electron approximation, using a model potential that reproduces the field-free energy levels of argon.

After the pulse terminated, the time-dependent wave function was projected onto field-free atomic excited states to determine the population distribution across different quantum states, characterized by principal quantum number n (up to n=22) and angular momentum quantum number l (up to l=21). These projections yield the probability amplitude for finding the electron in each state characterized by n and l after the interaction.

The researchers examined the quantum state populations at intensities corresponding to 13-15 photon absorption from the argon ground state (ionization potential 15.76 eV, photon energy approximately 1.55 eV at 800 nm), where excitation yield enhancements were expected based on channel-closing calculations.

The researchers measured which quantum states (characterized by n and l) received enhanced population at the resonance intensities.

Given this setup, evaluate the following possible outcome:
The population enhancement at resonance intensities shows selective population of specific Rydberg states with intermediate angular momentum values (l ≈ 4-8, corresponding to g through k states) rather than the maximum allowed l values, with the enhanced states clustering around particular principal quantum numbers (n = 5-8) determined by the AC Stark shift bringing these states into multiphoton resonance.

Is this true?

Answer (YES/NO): YES